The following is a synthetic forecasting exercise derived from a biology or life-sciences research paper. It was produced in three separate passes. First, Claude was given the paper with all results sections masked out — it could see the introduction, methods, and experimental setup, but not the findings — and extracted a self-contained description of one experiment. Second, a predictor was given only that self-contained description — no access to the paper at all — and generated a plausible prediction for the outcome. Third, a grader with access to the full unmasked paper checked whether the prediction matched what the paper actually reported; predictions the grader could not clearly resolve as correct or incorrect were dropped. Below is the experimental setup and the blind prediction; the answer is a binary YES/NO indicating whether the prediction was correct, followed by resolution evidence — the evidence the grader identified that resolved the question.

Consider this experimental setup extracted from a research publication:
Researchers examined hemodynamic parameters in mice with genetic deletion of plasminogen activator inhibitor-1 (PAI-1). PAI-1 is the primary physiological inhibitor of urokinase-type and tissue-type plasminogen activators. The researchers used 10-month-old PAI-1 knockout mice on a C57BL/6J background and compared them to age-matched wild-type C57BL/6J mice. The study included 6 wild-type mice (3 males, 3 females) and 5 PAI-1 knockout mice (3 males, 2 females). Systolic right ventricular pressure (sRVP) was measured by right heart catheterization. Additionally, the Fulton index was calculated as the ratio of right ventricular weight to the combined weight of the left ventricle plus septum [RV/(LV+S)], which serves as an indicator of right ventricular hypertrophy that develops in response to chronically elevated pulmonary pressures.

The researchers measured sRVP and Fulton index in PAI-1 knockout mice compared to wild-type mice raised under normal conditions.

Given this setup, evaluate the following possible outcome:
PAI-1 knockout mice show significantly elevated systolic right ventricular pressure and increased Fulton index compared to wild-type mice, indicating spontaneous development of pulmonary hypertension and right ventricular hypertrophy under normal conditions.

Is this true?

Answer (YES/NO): YES